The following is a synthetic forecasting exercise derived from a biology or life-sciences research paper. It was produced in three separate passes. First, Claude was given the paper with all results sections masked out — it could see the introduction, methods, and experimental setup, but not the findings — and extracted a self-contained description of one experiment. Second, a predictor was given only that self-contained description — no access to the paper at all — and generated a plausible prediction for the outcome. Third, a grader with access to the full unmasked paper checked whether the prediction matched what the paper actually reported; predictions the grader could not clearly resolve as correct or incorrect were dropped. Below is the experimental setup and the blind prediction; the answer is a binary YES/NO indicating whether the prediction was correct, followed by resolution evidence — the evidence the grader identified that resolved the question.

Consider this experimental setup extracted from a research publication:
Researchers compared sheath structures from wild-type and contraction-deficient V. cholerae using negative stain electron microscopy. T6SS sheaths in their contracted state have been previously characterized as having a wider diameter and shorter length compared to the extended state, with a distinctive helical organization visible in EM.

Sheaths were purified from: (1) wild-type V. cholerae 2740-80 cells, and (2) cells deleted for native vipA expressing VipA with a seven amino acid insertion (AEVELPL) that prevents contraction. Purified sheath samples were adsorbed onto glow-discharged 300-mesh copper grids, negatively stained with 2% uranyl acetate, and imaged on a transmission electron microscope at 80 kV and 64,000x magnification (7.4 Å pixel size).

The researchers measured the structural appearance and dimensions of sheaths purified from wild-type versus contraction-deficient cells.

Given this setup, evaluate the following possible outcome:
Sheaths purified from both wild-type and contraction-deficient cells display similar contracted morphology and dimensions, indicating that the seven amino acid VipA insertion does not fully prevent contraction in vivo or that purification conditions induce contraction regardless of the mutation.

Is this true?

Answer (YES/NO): NO